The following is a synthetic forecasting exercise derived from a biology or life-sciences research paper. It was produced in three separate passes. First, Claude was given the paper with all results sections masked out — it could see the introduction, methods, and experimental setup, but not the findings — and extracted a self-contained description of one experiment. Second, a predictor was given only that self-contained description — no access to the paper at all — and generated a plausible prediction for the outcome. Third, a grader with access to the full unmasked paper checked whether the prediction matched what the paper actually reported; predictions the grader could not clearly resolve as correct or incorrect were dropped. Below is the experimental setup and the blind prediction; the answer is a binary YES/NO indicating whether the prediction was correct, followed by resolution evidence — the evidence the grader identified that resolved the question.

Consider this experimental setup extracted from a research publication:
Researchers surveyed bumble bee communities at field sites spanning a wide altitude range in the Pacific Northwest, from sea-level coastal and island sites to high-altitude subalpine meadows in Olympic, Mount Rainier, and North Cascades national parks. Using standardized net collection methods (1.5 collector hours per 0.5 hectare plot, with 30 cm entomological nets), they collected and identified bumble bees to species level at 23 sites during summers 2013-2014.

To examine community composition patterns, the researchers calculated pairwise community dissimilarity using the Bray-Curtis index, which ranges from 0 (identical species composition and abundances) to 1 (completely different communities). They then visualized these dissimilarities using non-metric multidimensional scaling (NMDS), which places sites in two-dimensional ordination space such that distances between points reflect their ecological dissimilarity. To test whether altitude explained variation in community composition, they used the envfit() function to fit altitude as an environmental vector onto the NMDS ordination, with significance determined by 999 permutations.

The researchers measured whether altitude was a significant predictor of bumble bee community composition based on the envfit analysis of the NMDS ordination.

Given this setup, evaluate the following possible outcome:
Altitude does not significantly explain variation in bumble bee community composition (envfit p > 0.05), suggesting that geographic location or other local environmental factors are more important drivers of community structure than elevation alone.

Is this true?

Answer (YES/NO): NO